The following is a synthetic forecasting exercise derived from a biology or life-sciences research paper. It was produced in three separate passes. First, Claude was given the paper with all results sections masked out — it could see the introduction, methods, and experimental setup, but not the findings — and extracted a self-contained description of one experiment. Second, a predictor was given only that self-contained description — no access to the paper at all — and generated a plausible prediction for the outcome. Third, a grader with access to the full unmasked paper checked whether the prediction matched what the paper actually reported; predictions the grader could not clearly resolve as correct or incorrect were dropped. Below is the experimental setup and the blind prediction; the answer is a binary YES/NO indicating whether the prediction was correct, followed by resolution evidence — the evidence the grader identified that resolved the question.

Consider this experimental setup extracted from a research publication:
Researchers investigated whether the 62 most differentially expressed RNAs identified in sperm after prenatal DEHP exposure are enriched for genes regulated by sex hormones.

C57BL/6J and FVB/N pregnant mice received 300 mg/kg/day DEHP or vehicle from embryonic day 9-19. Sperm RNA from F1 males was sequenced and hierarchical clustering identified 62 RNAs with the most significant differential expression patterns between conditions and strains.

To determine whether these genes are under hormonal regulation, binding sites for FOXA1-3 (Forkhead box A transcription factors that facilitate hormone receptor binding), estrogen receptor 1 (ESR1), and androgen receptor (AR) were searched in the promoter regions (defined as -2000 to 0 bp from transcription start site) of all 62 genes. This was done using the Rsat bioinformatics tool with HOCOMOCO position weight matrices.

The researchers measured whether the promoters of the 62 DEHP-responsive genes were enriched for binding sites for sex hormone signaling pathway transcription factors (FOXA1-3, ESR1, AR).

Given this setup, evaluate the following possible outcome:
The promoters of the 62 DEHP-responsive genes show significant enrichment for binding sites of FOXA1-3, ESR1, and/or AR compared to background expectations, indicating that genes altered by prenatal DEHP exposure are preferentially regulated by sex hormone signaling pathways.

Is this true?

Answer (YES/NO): YES